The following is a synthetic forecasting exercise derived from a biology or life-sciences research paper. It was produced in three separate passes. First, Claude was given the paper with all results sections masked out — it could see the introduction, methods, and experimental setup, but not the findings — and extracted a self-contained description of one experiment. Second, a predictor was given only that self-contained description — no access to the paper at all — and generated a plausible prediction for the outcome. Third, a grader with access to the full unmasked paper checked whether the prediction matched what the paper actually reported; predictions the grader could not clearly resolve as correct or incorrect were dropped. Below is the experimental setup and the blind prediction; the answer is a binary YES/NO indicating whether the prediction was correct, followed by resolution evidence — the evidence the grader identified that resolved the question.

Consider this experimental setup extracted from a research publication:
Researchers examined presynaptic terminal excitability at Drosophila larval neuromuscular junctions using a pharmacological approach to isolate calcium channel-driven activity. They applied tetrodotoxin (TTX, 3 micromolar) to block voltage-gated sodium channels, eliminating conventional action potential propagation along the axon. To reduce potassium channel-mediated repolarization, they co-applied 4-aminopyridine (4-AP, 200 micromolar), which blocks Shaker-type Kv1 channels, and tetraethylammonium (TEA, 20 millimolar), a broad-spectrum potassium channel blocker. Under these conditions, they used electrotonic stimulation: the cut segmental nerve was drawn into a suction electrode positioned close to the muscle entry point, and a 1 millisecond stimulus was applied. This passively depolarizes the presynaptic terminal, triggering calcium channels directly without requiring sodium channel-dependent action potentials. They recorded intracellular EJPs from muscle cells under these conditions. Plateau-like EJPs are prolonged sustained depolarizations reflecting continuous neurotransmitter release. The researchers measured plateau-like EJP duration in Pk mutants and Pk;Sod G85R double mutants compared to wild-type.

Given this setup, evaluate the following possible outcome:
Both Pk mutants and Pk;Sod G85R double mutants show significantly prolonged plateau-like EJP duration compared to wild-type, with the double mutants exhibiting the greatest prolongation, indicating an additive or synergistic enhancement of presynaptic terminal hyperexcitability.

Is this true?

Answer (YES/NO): NO